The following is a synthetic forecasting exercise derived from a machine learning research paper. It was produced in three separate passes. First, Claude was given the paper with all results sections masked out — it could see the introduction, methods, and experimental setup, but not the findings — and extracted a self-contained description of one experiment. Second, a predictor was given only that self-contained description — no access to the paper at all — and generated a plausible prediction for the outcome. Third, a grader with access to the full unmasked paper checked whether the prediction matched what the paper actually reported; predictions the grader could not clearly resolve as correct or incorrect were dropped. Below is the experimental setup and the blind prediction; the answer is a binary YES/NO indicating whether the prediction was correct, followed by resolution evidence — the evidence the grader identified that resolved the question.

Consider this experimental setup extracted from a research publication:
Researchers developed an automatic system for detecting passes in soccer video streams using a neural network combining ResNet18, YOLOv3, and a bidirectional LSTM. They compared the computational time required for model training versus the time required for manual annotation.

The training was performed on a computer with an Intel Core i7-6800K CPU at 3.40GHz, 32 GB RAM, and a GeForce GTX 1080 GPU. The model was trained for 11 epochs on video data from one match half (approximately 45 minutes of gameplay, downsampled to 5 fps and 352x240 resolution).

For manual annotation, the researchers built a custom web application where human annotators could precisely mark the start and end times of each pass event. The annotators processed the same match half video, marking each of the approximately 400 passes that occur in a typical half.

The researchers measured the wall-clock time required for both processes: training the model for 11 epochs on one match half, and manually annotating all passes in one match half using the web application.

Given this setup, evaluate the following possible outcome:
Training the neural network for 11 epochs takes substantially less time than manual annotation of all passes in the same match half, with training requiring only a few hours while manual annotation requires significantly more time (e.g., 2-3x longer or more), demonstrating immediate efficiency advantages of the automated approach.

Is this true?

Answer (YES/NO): NO